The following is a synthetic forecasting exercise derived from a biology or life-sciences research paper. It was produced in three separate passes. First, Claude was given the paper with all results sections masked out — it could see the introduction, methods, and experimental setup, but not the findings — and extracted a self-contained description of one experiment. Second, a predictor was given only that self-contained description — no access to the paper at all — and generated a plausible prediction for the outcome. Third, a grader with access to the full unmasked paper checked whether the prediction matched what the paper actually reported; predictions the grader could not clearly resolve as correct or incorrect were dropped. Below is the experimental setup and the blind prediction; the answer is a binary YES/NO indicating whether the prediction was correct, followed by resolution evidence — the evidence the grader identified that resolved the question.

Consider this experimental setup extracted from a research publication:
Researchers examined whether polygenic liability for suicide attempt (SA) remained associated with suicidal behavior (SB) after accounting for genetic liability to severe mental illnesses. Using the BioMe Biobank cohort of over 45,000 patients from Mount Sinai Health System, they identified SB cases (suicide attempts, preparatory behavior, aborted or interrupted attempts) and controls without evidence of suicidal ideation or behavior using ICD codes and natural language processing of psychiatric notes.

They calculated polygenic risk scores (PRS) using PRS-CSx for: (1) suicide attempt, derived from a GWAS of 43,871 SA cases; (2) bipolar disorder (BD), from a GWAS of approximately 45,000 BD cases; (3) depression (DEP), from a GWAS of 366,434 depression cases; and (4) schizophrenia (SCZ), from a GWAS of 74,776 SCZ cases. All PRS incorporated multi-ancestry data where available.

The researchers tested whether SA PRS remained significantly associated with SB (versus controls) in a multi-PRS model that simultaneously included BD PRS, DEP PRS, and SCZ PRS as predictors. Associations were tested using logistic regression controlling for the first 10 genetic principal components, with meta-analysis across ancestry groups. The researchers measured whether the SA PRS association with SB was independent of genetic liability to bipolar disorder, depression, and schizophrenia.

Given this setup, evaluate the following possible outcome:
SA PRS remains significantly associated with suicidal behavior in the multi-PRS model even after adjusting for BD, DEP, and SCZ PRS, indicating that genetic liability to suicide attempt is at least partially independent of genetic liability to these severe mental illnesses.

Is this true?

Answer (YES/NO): YES